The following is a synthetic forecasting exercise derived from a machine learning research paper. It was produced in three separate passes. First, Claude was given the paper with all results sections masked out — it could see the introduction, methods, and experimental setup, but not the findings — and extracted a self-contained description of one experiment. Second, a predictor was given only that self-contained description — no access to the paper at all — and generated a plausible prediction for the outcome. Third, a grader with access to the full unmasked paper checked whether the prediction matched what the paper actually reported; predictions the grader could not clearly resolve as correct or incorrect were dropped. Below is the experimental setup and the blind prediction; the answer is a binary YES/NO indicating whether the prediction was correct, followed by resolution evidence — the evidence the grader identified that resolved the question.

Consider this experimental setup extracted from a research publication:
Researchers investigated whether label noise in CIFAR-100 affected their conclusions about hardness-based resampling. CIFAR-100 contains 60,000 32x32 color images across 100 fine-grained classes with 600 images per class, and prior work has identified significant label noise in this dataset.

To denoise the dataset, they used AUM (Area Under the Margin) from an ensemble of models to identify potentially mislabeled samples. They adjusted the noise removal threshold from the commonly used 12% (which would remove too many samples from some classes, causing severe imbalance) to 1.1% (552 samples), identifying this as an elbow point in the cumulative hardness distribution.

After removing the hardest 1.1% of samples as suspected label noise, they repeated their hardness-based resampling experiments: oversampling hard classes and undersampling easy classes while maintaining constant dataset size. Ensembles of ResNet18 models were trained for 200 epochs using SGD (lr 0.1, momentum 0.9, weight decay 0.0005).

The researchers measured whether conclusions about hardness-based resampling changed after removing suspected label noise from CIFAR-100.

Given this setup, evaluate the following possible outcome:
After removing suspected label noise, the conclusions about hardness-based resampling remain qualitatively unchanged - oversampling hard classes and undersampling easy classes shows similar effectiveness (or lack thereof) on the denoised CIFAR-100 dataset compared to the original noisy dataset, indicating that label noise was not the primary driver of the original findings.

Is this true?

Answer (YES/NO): YES